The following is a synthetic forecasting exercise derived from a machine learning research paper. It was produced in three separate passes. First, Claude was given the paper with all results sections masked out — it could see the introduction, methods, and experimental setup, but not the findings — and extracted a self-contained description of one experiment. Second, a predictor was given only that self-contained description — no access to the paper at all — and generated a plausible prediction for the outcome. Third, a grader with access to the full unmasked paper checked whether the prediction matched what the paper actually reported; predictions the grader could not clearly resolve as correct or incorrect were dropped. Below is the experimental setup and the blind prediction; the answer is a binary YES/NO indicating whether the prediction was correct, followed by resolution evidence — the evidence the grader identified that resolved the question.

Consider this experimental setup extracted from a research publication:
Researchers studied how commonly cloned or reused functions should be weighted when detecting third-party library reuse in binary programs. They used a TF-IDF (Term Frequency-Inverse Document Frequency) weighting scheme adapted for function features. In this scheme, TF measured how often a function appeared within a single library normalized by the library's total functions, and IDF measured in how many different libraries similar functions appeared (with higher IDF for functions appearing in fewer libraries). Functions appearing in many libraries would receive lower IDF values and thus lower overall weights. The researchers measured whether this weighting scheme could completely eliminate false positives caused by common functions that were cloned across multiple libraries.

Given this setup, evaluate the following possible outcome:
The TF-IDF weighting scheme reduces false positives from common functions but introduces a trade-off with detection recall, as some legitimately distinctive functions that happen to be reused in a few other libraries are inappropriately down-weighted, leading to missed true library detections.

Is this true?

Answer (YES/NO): NO